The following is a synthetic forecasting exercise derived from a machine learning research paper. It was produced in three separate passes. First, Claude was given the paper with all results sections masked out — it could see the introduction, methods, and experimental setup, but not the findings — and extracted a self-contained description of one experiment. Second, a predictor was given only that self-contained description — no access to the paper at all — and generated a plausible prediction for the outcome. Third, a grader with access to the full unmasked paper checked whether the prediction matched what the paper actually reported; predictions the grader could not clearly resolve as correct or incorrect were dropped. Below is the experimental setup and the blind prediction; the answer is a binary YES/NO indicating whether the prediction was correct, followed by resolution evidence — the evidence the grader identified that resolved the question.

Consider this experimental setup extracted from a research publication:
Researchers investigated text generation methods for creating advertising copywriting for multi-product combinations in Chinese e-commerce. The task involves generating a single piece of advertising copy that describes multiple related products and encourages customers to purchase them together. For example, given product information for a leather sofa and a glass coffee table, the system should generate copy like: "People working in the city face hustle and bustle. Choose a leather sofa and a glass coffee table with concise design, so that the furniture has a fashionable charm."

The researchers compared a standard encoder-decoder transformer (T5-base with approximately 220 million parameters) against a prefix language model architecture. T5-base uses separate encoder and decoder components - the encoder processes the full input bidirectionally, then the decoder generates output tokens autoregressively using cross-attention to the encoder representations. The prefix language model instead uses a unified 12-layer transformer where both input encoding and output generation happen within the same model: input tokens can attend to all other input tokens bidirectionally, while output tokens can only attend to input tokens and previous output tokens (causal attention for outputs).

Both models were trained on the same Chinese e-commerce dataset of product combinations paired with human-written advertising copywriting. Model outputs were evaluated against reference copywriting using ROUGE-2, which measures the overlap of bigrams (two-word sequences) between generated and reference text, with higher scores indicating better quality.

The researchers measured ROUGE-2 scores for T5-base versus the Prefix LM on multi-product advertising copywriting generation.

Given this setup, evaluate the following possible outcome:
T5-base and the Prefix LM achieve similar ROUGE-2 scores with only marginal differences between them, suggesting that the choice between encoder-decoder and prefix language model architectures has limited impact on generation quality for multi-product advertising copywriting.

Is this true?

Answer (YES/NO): NO